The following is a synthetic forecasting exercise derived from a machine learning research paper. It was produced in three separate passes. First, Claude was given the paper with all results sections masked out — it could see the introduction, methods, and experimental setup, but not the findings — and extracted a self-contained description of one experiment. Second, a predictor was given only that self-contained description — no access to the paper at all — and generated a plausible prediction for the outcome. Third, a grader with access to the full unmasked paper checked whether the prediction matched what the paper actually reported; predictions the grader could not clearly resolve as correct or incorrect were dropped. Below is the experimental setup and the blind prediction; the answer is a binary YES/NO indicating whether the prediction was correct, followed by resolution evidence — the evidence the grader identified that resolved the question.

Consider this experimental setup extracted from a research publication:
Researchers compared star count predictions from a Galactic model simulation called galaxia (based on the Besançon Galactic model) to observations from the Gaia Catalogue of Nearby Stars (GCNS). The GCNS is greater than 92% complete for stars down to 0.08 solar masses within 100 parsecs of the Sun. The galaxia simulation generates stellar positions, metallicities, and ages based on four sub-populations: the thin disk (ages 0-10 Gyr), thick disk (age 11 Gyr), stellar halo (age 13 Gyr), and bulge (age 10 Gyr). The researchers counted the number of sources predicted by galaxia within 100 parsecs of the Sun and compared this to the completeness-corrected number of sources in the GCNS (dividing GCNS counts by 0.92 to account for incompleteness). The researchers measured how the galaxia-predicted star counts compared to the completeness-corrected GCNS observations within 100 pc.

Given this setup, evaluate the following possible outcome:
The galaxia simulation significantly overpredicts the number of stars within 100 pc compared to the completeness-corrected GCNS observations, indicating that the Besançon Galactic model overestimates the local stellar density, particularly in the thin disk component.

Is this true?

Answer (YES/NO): NO